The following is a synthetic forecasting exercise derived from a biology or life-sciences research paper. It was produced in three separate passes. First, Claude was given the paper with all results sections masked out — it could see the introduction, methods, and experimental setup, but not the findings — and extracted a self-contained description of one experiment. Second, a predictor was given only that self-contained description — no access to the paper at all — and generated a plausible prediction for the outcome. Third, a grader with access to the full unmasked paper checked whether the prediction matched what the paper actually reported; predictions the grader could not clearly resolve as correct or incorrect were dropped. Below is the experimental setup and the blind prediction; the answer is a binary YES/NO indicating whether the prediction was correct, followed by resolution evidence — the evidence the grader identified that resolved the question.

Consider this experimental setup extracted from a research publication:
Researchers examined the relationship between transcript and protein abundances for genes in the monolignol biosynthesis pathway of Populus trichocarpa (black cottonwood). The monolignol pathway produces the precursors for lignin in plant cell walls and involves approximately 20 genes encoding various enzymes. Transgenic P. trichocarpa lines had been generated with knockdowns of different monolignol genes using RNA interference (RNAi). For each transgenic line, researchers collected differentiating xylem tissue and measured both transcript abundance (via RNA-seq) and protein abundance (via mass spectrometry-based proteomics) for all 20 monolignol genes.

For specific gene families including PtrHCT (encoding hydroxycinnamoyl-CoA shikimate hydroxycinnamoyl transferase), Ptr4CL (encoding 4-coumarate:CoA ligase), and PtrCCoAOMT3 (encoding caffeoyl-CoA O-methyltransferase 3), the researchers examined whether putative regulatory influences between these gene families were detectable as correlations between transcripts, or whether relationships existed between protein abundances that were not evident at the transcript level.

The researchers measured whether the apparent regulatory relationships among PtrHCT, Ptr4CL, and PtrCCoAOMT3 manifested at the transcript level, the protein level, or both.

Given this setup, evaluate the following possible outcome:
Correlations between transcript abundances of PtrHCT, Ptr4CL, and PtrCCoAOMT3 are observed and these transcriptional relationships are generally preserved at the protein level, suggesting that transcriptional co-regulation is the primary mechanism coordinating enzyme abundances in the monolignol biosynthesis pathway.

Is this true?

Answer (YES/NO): NO